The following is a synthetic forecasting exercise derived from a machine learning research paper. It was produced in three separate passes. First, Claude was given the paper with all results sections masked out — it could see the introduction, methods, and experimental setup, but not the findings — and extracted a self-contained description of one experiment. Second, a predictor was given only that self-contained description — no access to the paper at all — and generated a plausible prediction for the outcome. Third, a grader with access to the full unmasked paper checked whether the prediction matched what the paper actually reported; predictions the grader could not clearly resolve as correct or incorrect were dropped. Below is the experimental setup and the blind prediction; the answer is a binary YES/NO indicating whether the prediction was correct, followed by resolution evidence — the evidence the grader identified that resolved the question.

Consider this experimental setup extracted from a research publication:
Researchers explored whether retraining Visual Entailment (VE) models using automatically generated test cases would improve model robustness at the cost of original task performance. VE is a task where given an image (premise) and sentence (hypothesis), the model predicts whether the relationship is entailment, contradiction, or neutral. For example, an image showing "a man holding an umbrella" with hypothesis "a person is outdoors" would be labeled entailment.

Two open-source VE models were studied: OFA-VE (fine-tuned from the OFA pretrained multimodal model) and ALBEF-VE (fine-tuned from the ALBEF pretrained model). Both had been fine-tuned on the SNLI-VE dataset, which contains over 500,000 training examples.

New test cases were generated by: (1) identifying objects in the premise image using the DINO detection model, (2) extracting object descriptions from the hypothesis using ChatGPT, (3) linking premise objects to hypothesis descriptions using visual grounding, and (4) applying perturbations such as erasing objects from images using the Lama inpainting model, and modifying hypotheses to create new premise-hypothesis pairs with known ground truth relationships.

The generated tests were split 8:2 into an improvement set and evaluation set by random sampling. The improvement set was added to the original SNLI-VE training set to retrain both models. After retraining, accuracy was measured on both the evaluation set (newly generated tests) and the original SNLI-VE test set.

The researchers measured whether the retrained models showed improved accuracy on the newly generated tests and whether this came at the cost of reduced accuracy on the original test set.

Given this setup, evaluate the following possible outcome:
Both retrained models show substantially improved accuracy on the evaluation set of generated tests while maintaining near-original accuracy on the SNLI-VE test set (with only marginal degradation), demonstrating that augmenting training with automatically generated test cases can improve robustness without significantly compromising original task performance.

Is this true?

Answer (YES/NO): YES